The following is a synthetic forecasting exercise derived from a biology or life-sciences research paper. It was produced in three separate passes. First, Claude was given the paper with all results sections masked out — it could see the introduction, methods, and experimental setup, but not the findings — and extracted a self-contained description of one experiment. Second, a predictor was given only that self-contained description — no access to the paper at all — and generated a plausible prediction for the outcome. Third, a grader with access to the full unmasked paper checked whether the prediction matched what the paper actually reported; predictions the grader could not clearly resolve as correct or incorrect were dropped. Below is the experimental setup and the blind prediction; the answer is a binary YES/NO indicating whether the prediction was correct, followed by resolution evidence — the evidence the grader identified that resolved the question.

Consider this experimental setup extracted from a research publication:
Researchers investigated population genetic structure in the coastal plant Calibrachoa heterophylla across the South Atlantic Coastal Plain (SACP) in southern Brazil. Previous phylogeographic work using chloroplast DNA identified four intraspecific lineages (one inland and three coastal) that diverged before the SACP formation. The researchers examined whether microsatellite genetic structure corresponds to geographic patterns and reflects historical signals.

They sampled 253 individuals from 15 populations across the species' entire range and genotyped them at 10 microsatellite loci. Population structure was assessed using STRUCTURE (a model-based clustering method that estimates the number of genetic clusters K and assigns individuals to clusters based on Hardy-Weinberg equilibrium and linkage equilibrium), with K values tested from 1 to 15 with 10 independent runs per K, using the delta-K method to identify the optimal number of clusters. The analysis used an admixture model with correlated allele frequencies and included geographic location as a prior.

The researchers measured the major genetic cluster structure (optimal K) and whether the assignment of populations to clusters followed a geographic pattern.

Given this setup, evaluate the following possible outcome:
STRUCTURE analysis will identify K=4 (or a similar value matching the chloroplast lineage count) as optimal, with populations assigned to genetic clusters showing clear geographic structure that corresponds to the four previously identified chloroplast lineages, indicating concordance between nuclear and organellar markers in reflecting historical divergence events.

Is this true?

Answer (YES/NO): NO